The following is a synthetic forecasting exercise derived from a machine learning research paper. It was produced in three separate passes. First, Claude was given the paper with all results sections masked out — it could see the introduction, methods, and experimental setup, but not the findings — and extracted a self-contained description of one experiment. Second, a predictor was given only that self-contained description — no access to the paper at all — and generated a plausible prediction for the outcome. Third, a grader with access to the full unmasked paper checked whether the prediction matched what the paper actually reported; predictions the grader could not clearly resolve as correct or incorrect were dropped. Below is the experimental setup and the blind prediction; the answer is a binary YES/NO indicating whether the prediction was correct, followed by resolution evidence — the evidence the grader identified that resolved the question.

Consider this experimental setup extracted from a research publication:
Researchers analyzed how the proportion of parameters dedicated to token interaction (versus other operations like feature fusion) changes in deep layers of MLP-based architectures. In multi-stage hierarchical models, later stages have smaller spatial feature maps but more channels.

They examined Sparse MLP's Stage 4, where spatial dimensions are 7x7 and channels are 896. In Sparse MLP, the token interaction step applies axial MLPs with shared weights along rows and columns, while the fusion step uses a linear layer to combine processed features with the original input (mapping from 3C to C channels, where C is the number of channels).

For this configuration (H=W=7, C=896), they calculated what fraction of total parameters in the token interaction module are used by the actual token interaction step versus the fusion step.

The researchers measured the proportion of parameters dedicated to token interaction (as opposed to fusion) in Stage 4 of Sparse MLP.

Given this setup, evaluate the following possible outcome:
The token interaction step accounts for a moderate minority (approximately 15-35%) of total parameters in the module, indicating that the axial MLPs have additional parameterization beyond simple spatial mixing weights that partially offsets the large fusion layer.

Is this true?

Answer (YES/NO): NO